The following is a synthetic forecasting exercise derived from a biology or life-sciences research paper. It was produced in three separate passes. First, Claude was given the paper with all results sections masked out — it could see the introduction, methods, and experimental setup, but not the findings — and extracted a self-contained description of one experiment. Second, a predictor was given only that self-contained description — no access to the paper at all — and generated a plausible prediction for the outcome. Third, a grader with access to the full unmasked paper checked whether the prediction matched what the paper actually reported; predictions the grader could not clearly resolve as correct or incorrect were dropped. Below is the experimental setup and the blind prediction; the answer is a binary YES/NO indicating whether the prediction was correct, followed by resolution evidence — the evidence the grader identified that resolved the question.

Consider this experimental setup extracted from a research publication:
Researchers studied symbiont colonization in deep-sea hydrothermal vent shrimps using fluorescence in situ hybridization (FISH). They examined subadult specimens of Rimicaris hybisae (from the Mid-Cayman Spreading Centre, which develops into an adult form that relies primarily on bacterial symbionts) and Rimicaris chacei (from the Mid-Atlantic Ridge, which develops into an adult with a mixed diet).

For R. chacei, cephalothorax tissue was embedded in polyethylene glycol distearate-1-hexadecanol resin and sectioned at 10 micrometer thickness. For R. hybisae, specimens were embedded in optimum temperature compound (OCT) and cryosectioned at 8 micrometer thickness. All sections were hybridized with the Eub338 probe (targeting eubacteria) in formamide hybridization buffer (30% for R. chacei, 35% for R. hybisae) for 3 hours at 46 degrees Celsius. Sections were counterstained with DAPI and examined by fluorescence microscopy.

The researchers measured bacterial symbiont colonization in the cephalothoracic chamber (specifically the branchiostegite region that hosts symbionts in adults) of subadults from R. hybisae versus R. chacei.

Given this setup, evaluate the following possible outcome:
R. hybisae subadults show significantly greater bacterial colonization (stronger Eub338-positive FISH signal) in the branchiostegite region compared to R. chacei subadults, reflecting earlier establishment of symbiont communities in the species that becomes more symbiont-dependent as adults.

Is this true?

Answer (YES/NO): YES